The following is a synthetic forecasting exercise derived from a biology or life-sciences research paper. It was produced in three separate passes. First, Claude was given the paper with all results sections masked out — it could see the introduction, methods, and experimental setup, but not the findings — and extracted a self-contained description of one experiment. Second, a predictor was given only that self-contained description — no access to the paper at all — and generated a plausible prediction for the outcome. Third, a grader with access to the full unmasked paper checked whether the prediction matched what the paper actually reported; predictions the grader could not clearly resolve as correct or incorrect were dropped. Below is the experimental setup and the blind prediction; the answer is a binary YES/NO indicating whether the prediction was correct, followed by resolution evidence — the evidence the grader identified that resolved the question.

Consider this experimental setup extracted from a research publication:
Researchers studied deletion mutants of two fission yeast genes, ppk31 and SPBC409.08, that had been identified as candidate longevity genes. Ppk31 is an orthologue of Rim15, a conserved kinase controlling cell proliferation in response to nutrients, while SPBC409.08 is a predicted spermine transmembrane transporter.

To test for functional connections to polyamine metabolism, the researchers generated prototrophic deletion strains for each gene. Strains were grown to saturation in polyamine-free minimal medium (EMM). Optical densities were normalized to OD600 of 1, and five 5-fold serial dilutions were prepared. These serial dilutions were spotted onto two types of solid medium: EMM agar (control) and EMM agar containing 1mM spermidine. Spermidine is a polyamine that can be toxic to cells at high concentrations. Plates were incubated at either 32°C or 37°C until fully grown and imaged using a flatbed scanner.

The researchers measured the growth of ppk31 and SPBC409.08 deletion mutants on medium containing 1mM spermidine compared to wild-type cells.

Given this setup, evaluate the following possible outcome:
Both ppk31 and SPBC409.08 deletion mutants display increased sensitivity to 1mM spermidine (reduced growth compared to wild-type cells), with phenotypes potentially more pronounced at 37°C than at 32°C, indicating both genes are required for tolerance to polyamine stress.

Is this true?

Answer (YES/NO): NO